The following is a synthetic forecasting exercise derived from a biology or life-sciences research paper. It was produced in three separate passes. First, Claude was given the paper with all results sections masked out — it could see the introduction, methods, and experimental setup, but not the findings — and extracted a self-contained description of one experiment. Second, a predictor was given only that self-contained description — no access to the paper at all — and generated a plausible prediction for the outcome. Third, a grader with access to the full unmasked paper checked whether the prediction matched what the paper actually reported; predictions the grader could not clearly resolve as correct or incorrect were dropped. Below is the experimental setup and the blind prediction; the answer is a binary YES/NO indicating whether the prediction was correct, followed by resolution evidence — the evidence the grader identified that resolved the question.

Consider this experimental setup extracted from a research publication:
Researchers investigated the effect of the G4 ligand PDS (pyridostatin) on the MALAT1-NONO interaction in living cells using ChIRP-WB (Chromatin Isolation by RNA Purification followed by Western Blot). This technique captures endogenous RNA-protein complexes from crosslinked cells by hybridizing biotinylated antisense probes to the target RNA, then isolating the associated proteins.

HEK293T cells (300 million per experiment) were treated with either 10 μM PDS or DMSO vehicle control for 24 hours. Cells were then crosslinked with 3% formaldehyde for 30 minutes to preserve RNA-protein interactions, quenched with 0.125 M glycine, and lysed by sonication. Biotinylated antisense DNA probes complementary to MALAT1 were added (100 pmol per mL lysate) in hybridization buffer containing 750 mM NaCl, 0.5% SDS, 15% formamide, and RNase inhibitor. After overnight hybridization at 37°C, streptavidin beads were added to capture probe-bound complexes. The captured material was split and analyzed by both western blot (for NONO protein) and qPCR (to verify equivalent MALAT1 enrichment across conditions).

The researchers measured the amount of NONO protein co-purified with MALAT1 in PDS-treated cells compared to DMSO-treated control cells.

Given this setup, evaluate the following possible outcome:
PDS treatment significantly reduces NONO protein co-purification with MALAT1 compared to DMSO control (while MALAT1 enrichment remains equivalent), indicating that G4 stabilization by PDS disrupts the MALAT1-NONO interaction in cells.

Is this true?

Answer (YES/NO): YES